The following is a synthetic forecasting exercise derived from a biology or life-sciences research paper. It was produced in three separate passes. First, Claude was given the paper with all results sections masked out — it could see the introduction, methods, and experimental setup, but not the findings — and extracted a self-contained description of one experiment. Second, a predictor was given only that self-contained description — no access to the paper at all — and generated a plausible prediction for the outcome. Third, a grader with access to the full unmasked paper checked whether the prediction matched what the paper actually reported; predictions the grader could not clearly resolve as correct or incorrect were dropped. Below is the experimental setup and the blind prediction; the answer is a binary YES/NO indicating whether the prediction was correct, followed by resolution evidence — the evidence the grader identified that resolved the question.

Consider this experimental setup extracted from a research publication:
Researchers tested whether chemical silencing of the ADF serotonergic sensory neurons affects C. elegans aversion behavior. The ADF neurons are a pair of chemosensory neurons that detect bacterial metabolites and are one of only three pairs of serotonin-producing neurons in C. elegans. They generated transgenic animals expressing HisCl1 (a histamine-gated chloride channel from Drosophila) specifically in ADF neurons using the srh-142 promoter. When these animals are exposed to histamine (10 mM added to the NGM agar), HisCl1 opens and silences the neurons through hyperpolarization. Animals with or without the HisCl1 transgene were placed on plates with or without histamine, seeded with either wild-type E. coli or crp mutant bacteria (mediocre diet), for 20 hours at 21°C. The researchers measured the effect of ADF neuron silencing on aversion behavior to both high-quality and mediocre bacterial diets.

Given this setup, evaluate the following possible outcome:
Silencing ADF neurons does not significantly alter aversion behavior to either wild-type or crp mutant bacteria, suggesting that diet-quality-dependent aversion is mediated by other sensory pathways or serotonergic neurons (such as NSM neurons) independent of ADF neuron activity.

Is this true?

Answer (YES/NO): NO